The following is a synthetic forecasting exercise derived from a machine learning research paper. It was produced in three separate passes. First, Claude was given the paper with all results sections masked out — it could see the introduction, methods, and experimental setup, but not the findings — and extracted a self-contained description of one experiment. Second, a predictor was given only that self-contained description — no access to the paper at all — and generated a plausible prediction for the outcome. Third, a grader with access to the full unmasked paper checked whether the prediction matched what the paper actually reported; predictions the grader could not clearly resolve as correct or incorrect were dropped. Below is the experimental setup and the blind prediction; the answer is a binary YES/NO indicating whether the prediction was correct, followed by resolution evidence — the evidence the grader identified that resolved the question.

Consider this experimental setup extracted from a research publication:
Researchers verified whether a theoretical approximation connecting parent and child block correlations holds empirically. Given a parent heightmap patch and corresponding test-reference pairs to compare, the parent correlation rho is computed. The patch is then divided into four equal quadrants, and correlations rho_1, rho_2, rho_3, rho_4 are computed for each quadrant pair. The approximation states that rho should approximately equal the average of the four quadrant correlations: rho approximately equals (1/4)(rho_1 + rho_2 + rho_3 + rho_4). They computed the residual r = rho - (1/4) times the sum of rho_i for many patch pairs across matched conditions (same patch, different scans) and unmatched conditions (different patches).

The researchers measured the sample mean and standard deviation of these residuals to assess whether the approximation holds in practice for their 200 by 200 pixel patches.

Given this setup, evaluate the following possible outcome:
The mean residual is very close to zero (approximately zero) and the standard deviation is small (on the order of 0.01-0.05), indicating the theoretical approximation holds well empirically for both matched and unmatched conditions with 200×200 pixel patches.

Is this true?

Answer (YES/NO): NO